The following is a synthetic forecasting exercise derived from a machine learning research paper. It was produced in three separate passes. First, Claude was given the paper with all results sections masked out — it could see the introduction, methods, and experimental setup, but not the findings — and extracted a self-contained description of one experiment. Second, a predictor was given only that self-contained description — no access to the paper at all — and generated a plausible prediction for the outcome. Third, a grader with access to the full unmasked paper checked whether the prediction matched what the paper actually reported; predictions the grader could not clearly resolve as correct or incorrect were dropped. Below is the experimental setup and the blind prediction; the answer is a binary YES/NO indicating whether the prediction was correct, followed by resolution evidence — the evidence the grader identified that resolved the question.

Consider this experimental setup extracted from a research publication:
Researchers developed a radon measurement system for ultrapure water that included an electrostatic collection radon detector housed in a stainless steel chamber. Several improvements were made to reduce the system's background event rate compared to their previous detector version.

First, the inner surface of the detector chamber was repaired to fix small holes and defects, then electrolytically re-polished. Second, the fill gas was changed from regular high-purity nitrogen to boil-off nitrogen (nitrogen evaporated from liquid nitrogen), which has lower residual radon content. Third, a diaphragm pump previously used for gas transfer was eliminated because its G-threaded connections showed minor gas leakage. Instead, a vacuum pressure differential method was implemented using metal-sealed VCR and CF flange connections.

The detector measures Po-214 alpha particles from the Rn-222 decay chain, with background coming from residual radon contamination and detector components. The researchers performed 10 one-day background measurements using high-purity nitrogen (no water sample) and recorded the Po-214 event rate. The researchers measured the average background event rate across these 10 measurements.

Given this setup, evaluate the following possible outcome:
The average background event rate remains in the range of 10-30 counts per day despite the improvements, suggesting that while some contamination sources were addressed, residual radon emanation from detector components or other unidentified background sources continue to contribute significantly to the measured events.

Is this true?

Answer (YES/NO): NO